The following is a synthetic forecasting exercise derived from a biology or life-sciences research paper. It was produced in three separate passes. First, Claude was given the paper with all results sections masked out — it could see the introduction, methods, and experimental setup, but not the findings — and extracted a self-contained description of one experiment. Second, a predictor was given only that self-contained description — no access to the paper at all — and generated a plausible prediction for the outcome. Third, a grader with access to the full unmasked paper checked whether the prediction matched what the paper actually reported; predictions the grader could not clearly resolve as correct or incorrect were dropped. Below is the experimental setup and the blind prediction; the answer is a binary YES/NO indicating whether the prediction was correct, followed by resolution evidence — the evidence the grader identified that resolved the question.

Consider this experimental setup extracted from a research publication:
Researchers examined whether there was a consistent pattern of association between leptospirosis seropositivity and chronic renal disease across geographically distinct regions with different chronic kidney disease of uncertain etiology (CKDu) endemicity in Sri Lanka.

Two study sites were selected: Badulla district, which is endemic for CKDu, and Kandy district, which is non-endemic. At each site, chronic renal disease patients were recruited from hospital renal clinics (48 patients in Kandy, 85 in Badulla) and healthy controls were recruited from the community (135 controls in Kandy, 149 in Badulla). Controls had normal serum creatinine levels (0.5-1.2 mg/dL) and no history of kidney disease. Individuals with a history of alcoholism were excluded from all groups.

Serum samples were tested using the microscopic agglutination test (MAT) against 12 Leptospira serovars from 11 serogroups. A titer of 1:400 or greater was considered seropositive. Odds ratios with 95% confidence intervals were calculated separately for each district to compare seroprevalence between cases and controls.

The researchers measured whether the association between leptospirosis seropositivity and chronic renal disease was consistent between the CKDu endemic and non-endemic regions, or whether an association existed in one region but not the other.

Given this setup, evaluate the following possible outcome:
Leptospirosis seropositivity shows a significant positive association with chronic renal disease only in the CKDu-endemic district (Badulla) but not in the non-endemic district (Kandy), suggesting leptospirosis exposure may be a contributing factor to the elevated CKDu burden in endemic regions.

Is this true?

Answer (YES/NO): NO